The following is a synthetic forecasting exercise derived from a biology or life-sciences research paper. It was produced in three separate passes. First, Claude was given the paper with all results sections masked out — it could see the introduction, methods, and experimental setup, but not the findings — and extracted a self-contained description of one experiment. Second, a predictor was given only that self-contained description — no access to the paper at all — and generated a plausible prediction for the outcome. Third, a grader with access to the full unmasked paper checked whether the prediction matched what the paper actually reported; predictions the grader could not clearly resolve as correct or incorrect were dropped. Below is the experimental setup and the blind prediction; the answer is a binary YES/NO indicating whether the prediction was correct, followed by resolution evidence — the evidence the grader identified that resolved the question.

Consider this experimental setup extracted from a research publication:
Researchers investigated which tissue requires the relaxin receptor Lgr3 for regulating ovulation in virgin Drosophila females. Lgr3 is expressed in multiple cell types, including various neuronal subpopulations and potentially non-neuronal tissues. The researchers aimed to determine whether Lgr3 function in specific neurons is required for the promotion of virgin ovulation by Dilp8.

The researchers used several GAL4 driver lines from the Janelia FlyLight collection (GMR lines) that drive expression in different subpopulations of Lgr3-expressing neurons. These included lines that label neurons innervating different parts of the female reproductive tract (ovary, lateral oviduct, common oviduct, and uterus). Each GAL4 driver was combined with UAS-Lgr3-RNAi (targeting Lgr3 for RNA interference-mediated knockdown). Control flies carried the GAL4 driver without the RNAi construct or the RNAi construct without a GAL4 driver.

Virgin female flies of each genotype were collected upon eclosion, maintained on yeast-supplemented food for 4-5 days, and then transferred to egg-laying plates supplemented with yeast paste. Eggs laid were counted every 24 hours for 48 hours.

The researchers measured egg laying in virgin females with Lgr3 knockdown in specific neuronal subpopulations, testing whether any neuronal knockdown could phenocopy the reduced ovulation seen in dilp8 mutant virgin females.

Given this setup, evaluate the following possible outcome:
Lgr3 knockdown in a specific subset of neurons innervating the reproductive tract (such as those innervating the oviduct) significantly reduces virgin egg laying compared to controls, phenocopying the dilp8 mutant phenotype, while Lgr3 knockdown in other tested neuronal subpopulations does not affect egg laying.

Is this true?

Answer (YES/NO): YES